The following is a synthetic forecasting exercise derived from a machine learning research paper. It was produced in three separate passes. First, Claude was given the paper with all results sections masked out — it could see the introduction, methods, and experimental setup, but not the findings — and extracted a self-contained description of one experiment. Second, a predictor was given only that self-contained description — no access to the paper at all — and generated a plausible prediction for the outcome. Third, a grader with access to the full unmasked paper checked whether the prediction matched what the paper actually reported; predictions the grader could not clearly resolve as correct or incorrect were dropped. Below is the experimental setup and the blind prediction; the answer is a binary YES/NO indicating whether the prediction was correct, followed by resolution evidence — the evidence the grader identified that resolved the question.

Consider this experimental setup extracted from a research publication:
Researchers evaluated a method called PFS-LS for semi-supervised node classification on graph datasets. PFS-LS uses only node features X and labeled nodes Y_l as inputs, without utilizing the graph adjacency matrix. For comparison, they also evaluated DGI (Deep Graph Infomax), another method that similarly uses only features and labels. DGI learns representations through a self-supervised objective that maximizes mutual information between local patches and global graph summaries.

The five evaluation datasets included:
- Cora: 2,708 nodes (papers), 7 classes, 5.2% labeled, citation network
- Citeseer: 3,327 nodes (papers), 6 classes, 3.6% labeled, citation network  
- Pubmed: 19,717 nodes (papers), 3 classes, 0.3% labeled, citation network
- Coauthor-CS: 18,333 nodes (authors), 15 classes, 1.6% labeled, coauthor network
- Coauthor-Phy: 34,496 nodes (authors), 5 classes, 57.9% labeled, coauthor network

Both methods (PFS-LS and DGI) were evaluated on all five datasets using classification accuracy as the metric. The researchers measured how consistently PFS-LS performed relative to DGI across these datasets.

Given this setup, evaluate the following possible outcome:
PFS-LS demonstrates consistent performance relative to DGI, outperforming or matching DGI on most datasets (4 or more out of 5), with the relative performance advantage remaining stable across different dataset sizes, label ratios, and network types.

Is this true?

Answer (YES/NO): NO